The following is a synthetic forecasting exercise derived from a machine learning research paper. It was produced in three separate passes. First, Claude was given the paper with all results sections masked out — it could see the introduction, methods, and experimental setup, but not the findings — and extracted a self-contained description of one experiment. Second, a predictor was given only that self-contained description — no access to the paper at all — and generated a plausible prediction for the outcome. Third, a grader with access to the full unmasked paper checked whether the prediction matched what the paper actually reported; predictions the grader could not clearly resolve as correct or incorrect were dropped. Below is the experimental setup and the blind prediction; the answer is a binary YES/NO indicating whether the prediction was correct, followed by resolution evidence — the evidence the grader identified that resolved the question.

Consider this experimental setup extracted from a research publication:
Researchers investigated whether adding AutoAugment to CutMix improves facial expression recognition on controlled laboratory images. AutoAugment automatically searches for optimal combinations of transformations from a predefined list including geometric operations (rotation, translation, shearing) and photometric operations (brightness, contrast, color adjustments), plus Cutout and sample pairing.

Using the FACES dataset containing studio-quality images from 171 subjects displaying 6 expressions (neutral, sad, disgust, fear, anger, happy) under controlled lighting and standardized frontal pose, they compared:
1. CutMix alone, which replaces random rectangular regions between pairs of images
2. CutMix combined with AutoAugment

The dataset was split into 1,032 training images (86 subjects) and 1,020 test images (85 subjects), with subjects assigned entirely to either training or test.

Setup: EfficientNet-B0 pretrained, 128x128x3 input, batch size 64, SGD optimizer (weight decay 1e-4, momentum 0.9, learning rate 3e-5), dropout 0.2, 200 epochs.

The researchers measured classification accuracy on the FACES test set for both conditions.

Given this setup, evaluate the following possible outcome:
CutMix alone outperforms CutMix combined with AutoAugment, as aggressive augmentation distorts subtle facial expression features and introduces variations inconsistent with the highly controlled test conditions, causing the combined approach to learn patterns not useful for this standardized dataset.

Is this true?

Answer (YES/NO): YES